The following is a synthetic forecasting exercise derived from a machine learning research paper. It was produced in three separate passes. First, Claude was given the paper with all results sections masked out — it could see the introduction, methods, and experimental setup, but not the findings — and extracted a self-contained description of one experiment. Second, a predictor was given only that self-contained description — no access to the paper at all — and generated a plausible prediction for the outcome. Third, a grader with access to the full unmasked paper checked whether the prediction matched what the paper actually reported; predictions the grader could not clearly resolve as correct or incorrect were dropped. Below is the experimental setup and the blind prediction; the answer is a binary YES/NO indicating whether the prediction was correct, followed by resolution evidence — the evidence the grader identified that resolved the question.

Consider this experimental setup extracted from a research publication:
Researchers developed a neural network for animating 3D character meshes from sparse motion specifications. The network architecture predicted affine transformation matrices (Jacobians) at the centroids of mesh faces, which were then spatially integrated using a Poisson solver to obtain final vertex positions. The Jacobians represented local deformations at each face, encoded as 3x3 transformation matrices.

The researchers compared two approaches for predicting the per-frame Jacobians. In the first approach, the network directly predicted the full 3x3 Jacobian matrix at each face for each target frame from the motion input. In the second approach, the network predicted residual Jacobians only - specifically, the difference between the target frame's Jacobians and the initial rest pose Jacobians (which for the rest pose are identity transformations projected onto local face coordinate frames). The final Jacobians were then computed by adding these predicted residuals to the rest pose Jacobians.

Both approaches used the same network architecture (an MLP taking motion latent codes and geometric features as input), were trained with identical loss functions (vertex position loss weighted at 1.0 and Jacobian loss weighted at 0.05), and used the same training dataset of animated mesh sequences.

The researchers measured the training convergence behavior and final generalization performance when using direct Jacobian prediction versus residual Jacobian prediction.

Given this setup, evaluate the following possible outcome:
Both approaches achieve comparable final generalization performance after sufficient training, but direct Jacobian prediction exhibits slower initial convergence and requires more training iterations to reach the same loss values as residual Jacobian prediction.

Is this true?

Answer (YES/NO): NO